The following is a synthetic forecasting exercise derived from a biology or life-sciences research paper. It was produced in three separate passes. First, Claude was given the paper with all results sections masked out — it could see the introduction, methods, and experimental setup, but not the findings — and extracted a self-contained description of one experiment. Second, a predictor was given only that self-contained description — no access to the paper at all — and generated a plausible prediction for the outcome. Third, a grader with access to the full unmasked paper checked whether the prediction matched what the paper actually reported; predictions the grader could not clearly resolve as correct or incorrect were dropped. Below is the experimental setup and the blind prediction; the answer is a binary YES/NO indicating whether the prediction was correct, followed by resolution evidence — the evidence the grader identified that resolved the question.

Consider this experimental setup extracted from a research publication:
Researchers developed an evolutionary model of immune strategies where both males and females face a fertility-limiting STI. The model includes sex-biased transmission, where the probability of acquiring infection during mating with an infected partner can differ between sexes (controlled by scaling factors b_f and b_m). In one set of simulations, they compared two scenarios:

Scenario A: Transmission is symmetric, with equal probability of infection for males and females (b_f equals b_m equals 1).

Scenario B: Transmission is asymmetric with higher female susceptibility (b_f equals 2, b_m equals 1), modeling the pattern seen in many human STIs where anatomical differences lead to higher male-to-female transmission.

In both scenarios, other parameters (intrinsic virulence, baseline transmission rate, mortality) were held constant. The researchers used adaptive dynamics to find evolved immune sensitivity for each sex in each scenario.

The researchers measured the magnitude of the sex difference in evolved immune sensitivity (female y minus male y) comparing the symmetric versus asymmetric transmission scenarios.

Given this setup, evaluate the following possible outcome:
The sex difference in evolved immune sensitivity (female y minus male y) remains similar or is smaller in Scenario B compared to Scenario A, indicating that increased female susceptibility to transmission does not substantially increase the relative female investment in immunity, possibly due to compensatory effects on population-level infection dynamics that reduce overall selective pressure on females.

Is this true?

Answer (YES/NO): YES